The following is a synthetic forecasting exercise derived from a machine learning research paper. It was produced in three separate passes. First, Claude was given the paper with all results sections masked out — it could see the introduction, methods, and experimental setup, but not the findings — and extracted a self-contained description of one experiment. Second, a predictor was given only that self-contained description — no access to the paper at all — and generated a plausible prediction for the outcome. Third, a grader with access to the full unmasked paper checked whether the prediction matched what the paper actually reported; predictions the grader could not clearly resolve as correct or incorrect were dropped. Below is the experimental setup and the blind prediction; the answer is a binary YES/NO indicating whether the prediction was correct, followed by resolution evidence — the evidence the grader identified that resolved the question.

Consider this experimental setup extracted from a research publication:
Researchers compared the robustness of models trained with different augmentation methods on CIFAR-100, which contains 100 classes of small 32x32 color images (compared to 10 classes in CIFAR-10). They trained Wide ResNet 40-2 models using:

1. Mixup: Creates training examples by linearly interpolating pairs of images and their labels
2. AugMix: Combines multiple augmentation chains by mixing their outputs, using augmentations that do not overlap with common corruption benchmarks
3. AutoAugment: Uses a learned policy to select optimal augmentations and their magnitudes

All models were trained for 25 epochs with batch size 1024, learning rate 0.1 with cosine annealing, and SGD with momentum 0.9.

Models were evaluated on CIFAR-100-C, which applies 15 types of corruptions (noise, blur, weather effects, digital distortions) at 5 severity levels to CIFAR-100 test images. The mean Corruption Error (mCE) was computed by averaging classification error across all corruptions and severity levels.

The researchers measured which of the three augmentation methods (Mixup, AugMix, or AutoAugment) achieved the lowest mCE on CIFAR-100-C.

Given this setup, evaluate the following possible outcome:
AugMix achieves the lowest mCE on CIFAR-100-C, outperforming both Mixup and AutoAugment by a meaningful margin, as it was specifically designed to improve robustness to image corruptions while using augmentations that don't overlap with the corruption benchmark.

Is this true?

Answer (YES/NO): NO